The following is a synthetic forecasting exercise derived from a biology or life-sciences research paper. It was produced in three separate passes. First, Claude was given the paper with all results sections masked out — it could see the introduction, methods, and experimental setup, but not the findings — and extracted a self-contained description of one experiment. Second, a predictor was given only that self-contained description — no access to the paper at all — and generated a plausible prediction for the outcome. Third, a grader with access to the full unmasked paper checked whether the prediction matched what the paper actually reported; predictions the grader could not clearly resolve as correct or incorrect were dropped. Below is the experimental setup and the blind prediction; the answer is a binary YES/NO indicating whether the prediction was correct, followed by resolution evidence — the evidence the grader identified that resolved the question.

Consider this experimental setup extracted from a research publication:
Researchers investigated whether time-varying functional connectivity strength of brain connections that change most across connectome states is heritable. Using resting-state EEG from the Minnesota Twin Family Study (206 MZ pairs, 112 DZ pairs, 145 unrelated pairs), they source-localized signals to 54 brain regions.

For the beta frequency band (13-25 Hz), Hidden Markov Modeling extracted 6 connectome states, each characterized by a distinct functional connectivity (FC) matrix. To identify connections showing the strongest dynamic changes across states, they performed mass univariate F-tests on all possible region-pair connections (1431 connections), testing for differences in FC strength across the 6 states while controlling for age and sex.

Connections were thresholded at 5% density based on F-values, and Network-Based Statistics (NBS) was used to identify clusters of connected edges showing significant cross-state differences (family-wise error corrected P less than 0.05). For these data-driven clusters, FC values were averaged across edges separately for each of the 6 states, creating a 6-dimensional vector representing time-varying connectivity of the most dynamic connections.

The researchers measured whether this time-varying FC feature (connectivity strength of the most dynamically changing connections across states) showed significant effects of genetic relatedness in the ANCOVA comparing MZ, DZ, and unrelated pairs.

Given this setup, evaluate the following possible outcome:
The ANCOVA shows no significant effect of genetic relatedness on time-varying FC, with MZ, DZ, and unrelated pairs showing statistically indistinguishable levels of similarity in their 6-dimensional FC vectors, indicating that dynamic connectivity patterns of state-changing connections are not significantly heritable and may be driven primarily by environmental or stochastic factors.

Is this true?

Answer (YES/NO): YES